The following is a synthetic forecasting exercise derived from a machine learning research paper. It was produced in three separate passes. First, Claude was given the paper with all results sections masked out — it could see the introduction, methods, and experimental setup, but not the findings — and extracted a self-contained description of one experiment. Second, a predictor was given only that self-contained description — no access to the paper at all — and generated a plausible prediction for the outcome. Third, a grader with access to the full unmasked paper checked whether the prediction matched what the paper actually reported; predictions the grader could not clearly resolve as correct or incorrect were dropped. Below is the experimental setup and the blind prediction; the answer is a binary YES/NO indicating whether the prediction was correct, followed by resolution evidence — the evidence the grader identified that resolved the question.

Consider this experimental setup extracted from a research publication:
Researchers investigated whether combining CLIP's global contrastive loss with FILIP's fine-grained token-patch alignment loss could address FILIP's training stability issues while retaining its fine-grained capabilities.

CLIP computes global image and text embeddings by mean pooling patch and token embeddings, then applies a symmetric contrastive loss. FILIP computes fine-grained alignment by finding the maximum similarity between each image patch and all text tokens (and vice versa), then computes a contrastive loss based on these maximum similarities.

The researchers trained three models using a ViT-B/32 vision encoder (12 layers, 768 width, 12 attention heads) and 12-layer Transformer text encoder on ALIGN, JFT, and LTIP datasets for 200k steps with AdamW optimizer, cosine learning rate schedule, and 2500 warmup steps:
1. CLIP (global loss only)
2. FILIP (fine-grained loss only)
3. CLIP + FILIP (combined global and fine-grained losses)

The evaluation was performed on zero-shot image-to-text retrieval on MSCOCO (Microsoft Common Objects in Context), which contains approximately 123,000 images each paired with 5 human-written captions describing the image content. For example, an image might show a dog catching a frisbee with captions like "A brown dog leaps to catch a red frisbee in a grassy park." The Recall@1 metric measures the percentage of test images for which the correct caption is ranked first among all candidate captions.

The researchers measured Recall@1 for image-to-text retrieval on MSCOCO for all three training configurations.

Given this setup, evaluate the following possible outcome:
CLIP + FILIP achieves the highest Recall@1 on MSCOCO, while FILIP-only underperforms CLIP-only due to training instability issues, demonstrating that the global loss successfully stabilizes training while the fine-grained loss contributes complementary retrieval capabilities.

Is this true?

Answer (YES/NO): NO